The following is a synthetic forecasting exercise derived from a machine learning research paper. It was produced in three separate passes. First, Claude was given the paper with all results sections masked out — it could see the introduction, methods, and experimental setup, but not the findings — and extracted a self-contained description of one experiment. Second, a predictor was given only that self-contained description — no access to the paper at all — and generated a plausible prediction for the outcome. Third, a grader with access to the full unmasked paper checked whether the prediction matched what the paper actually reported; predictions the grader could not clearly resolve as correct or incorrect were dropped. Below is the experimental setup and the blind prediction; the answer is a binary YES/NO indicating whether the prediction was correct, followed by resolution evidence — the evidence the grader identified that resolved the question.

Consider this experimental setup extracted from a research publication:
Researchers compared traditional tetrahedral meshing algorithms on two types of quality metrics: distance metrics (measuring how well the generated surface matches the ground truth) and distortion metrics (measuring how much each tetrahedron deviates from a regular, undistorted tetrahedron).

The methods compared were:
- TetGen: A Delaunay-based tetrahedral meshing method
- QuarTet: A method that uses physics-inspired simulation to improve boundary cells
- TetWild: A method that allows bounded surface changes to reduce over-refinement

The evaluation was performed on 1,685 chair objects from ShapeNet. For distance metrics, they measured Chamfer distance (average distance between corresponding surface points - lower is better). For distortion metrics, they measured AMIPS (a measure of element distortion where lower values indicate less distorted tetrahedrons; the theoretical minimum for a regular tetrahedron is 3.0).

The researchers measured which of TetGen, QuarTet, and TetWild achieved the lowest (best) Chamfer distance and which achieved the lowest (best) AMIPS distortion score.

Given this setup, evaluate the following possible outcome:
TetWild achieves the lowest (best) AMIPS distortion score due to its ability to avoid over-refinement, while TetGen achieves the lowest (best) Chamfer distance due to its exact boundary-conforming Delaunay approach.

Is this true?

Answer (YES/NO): NO